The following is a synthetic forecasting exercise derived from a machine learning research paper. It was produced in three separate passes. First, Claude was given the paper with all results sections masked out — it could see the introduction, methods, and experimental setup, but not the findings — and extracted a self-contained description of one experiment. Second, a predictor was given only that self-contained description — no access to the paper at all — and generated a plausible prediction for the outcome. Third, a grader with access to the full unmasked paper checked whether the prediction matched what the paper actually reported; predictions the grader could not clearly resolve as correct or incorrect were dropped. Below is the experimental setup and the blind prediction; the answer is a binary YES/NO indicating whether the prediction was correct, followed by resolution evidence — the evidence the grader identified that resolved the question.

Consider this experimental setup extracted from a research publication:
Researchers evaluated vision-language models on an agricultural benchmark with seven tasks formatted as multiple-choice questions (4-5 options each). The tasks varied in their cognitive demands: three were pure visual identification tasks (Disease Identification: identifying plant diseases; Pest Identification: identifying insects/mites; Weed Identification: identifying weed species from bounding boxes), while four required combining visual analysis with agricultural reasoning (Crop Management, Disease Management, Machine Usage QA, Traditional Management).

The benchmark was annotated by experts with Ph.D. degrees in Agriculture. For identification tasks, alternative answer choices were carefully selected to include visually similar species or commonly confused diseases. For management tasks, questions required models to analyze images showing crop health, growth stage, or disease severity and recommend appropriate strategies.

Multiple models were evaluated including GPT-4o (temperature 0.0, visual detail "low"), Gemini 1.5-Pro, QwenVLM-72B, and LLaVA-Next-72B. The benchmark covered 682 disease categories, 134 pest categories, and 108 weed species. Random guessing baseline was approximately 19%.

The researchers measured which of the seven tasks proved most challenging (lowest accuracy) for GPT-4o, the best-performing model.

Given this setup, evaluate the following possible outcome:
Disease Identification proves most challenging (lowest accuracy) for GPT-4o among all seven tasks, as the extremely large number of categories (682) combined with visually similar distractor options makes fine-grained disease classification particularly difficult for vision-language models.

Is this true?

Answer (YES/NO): NO